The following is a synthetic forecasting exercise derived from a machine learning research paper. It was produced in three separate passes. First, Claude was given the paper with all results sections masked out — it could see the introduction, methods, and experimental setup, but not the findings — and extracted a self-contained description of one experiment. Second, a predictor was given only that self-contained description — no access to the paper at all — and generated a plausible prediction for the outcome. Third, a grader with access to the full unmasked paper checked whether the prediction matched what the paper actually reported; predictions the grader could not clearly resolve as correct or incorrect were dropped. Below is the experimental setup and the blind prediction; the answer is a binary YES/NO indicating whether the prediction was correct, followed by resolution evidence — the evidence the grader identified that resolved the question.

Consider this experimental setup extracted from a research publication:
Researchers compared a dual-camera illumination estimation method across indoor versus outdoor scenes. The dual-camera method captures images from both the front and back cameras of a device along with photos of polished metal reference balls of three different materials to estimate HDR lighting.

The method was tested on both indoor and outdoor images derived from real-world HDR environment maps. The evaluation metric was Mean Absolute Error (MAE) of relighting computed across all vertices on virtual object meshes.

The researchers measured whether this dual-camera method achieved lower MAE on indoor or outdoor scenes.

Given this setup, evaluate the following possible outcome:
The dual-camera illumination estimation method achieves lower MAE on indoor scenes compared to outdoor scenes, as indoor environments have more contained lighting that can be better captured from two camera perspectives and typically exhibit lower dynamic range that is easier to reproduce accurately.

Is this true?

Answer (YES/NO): NO